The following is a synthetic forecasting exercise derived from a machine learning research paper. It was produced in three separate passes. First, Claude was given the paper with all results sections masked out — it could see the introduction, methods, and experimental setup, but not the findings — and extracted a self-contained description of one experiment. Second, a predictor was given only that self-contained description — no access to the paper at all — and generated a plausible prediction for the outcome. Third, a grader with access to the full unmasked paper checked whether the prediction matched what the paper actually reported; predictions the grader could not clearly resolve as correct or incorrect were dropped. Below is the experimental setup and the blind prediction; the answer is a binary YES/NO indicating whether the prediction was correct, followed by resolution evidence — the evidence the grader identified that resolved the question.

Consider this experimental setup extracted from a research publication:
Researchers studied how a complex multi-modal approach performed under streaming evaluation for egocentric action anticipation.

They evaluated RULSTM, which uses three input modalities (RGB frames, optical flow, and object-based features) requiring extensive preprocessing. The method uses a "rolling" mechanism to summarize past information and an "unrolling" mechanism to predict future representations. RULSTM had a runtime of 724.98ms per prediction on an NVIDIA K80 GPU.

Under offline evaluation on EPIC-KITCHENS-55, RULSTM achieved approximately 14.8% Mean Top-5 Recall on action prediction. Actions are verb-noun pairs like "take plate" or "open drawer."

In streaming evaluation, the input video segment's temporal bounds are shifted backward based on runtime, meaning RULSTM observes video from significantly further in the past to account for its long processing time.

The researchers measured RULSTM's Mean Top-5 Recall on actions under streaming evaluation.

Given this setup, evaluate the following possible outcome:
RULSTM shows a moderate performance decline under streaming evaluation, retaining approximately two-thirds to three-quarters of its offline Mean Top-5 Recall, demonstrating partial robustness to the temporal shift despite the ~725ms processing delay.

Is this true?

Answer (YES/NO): NO